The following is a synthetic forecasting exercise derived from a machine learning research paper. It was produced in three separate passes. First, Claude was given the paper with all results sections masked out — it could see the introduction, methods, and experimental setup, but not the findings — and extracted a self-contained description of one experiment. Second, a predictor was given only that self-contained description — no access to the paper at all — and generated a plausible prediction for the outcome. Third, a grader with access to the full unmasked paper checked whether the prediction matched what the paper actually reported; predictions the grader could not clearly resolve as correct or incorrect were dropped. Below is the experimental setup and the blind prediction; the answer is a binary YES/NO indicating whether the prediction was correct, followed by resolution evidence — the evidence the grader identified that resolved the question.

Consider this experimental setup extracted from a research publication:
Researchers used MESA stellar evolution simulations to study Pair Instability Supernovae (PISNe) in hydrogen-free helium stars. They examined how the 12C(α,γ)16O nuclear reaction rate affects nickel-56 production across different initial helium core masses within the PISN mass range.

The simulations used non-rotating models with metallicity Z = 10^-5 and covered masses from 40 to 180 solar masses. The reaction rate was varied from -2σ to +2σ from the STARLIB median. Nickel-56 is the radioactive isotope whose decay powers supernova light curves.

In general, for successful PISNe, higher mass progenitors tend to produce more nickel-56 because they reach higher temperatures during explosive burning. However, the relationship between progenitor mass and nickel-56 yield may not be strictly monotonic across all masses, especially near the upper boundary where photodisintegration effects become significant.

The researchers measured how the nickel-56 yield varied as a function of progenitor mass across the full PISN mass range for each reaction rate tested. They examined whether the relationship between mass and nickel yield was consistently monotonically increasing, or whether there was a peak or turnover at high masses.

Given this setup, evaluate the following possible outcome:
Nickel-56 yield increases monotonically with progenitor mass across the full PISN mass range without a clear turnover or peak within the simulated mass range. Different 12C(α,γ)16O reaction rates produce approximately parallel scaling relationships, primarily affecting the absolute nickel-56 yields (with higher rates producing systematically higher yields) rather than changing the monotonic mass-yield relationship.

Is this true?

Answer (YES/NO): YES